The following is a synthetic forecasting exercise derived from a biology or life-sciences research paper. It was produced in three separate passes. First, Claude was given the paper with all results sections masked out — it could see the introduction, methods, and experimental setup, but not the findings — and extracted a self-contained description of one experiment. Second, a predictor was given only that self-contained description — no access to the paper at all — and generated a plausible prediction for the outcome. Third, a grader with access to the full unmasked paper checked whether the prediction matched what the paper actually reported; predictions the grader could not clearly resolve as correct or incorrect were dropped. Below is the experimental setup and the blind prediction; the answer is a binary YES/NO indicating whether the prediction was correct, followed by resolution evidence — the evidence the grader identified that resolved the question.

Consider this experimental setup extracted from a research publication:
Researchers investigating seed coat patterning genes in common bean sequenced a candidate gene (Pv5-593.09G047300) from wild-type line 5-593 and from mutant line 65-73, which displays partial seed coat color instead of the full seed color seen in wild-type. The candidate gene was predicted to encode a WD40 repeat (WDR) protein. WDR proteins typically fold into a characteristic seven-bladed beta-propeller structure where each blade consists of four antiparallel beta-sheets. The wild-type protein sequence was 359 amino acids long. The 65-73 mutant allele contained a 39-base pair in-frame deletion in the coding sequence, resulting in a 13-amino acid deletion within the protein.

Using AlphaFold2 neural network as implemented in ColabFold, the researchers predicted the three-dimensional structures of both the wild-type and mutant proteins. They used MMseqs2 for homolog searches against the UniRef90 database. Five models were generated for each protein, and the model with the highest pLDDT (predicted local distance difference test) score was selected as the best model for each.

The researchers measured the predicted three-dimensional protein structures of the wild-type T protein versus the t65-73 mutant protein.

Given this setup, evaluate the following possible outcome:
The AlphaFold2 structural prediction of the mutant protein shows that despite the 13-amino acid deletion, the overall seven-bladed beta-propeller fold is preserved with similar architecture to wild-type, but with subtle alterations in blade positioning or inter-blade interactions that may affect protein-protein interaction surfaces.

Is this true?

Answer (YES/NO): NO